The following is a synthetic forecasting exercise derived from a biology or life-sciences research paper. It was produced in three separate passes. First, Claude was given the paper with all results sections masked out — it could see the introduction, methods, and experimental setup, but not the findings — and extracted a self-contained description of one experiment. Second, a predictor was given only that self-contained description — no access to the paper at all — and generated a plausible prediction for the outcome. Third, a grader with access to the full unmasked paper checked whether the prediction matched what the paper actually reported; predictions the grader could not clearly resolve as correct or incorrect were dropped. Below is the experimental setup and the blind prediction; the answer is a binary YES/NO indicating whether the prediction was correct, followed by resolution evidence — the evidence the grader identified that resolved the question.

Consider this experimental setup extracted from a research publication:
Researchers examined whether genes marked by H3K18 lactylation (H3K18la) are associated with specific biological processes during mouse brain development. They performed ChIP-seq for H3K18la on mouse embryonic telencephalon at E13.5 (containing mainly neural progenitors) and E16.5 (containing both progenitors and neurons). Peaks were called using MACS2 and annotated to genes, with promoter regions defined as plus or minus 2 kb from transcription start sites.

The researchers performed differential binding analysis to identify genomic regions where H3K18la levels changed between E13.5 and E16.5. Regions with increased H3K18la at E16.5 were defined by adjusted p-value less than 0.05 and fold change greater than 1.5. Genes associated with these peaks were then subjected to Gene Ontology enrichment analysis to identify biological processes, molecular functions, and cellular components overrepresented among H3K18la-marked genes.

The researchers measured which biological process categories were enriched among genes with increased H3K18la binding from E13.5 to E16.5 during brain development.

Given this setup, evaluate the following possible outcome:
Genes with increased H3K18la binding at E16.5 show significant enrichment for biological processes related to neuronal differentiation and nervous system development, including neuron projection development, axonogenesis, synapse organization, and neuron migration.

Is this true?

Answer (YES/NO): YES